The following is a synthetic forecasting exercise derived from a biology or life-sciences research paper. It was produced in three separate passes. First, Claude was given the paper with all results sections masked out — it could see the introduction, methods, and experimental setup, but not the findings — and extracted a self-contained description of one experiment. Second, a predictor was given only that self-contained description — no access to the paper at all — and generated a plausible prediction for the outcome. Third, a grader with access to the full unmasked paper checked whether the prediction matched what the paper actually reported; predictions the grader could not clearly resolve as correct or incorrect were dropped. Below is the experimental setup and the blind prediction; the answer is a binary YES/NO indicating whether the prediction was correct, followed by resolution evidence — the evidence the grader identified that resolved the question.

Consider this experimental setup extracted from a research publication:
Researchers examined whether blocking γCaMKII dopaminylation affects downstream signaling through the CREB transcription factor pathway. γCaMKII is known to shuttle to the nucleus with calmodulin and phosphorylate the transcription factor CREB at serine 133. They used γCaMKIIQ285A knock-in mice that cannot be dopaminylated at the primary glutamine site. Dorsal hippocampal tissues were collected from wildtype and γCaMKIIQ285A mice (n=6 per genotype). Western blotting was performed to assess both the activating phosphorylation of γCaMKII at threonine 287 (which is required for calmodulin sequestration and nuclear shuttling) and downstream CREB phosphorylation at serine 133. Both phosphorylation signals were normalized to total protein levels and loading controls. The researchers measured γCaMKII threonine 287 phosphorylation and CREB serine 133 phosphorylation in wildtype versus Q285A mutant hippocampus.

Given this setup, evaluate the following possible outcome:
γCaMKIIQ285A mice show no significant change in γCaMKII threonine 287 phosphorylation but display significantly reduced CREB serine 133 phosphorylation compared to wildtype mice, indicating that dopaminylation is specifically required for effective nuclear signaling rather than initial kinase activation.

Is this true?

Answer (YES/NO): NO